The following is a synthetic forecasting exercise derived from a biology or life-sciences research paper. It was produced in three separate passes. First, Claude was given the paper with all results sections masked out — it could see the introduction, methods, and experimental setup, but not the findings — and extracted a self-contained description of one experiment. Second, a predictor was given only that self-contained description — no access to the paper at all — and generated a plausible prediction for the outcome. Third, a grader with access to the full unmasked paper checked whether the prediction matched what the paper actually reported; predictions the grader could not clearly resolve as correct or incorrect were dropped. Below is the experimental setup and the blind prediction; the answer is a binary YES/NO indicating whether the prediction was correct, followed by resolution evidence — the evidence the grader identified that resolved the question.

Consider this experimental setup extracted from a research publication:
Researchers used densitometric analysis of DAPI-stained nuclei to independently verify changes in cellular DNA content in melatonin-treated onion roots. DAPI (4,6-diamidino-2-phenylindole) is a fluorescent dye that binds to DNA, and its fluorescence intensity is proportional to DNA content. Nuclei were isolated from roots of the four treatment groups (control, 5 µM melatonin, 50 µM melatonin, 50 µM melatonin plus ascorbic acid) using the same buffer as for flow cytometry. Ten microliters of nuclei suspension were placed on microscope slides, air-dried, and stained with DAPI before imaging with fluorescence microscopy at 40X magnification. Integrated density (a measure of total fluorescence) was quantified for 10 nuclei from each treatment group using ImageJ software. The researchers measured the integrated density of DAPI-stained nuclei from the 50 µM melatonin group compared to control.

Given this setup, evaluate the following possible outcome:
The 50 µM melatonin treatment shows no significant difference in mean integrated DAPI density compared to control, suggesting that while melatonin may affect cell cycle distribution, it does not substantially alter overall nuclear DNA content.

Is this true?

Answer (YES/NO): NO